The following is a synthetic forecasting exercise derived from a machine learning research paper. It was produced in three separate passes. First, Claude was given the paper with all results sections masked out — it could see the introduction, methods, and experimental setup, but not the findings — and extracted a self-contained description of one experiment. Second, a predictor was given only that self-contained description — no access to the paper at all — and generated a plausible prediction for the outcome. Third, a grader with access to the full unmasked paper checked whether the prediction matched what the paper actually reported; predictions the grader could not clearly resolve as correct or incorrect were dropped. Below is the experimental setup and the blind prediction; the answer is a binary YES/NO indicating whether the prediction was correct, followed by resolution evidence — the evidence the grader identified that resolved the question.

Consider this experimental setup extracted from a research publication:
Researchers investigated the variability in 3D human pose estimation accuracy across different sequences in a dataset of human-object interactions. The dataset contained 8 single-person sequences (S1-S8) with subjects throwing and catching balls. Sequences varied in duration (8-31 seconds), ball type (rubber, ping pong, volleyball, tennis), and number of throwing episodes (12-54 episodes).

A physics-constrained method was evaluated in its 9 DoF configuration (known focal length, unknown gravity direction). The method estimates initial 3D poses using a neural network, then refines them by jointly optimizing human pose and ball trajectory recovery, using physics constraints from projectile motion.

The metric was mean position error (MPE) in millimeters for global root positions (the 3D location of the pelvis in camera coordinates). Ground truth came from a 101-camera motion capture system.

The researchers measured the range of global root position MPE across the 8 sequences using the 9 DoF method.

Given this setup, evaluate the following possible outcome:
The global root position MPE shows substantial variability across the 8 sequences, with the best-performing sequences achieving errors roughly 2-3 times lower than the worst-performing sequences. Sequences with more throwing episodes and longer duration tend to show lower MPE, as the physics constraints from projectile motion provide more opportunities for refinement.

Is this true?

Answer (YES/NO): NO